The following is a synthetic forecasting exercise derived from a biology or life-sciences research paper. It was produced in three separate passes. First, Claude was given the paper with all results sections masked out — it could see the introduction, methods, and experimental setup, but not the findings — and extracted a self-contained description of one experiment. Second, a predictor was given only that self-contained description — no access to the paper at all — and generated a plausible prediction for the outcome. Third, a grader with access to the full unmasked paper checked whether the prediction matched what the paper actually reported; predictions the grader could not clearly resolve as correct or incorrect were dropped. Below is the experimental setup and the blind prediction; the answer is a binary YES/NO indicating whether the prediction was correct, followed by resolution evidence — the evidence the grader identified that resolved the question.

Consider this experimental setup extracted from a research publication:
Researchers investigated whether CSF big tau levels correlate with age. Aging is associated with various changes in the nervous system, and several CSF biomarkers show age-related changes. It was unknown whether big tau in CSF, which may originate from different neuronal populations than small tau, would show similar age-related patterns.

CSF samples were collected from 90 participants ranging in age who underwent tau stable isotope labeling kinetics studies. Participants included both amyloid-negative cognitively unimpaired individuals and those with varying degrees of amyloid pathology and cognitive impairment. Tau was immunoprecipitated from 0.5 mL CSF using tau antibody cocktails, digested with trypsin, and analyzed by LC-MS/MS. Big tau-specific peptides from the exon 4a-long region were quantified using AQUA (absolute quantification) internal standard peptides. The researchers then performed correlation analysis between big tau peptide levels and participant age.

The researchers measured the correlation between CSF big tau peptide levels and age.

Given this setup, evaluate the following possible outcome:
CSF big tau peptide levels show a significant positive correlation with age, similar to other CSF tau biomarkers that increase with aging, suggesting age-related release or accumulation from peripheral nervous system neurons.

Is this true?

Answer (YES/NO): YES